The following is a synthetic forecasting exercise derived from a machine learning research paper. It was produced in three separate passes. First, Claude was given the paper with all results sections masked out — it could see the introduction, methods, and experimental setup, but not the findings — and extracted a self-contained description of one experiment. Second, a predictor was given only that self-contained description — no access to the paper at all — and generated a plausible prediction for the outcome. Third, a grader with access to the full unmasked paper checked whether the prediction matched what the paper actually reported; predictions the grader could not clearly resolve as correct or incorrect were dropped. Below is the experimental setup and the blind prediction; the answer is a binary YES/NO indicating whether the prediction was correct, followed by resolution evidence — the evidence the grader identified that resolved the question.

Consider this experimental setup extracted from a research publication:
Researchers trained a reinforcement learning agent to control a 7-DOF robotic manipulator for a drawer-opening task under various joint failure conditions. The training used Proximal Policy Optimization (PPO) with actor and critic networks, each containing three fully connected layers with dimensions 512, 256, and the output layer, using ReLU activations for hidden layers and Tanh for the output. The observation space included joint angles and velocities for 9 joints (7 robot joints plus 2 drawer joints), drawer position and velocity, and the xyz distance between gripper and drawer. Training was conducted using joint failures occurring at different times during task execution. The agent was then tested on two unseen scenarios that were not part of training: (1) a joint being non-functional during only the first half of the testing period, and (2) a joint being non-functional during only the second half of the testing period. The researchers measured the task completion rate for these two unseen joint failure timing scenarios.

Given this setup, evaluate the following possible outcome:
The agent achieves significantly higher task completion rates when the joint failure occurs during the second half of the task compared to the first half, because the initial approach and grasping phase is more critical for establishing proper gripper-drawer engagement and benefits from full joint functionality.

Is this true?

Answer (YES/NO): YES